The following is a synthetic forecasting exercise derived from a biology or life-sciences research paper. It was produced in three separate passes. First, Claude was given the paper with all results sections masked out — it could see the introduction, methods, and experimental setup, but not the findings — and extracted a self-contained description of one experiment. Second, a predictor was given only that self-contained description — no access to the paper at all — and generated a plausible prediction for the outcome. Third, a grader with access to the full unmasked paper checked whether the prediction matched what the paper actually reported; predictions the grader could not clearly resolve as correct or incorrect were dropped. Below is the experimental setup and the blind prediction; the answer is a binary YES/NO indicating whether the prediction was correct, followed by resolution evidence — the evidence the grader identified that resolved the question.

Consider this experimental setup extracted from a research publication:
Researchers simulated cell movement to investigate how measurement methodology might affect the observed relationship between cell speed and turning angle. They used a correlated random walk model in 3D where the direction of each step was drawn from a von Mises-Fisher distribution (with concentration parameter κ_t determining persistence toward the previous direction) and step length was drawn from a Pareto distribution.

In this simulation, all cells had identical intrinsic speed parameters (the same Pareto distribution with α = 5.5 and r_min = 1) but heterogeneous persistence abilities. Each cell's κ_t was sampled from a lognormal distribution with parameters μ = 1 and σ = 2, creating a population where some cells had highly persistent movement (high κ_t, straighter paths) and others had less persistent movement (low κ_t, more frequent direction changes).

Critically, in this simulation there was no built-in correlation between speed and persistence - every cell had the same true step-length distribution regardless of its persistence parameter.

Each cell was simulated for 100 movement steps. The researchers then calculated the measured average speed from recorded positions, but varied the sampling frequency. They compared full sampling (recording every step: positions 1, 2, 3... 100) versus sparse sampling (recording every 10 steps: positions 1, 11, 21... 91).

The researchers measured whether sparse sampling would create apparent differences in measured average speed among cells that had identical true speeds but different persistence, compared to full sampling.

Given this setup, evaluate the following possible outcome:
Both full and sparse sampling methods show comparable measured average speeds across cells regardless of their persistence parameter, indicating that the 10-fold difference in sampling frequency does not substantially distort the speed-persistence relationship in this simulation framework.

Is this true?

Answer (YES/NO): NO